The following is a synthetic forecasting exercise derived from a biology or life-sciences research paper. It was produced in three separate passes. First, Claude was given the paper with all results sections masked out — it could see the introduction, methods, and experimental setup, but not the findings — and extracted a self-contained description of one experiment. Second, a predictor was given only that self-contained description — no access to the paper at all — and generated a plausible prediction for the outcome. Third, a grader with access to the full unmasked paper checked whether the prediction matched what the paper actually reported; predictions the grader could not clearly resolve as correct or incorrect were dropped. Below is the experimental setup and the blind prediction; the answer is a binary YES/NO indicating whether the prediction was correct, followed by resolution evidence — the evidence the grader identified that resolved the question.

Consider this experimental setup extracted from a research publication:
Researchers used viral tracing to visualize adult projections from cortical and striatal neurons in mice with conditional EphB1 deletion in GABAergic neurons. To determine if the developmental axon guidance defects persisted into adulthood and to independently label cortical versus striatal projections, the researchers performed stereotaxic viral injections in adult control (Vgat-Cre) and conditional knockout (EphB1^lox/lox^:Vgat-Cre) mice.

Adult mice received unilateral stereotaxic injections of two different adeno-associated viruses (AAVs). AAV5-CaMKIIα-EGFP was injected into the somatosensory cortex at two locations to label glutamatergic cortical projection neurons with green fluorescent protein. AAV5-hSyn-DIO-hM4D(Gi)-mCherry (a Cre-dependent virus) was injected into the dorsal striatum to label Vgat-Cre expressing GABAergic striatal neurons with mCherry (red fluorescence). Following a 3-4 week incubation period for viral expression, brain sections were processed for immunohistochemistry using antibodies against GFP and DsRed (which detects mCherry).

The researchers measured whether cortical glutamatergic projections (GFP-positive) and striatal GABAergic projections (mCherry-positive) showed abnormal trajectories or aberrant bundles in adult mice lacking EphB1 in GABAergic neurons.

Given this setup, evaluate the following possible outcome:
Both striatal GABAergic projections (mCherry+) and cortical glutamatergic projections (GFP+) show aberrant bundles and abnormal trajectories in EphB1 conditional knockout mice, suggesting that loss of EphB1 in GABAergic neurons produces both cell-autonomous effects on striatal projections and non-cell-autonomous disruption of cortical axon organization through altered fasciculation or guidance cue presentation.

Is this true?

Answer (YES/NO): YES